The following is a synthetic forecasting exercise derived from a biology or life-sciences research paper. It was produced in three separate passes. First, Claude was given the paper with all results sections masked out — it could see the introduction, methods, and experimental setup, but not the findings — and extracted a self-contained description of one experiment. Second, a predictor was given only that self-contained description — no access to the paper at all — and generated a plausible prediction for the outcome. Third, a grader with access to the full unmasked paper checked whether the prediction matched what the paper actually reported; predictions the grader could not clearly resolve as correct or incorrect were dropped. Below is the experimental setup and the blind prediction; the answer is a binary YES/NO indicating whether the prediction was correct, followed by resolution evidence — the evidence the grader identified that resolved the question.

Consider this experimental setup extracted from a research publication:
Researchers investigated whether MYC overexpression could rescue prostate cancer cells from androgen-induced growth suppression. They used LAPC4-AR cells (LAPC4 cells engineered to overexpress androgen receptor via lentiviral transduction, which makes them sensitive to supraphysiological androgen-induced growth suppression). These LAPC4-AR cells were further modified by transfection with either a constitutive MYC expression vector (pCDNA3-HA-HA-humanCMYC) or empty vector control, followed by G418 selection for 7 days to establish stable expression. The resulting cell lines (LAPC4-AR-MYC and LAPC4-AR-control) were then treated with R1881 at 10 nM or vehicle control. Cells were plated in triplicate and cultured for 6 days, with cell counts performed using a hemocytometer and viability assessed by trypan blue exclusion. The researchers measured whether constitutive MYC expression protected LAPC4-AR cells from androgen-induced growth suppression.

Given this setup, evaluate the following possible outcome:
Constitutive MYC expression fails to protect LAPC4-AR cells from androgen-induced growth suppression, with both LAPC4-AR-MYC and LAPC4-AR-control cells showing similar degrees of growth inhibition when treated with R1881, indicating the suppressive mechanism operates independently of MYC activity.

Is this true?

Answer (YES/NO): NO